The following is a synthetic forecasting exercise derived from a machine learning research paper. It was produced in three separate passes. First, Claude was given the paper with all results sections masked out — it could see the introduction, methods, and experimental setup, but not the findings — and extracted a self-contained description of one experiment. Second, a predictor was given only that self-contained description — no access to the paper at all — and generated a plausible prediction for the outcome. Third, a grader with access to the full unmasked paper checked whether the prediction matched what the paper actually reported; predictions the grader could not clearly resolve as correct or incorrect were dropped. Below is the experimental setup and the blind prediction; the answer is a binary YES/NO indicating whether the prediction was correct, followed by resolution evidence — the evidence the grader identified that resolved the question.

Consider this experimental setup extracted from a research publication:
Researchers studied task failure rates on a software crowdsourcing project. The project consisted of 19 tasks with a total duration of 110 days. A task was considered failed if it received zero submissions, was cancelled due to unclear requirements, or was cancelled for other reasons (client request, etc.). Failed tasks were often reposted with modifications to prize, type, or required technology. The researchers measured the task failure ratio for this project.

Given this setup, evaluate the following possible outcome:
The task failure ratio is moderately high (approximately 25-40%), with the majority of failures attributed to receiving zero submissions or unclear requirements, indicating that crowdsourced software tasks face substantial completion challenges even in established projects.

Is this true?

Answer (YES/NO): NO